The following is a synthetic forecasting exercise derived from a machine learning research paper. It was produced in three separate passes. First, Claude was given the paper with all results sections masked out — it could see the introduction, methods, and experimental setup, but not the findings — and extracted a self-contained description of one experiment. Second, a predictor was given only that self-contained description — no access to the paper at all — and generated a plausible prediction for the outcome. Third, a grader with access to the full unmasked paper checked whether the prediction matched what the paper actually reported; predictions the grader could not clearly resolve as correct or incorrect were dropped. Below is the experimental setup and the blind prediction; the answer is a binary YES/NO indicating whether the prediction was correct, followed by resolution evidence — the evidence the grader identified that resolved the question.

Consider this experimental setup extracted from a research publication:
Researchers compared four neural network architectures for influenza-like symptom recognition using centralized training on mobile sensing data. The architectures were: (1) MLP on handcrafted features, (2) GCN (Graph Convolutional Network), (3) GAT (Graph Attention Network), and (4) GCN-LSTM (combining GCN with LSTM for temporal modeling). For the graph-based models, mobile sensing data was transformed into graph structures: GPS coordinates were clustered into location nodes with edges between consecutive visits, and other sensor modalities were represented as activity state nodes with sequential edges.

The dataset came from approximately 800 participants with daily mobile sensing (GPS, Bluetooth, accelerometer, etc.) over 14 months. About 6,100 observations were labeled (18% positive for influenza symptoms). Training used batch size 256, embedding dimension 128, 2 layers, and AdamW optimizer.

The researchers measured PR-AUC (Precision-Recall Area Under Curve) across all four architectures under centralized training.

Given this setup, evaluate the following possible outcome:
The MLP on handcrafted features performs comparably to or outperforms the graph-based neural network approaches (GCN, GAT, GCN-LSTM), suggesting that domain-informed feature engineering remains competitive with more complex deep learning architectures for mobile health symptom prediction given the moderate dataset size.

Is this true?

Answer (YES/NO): NO